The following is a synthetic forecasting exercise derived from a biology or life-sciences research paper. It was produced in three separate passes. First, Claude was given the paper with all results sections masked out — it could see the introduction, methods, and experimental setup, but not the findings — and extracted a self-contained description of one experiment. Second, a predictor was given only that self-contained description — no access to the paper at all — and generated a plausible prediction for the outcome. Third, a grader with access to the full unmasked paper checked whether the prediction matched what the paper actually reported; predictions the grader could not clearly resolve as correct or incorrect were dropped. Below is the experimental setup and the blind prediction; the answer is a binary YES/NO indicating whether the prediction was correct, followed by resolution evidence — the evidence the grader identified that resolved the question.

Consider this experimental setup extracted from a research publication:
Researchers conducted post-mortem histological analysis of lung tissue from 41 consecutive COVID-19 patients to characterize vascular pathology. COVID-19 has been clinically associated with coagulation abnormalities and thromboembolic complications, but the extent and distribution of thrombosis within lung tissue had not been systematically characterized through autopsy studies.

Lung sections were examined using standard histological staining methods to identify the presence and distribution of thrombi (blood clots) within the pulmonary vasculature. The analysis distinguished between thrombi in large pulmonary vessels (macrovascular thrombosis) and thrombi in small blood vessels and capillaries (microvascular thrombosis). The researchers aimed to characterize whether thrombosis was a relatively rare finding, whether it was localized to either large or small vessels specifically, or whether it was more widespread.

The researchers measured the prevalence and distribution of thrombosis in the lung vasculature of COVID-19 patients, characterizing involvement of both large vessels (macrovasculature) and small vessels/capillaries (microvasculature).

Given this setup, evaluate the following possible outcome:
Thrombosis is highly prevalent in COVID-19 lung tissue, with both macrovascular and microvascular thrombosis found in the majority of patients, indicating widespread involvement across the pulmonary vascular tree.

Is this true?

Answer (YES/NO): YES